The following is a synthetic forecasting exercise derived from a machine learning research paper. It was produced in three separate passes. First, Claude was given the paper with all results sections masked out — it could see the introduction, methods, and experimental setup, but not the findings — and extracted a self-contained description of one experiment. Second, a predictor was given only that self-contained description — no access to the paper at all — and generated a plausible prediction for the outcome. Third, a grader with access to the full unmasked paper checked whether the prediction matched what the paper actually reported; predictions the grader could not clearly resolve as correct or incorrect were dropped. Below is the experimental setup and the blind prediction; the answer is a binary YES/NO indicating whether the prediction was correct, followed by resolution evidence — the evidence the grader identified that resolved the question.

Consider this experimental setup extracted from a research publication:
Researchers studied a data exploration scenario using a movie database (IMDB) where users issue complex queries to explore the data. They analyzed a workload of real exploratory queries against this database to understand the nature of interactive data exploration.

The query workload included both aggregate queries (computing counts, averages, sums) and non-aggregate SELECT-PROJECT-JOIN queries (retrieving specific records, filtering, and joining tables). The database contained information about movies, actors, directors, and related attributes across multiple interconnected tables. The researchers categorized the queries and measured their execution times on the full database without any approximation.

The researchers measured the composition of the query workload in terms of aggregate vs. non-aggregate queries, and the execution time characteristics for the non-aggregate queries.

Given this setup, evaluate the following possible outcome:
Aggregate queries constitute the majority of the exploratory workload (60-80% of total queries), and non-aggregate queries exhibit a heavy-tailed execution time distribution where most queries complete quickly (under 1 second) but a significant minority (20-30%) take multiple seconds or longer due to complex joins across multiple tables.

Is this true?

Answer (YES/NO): NO